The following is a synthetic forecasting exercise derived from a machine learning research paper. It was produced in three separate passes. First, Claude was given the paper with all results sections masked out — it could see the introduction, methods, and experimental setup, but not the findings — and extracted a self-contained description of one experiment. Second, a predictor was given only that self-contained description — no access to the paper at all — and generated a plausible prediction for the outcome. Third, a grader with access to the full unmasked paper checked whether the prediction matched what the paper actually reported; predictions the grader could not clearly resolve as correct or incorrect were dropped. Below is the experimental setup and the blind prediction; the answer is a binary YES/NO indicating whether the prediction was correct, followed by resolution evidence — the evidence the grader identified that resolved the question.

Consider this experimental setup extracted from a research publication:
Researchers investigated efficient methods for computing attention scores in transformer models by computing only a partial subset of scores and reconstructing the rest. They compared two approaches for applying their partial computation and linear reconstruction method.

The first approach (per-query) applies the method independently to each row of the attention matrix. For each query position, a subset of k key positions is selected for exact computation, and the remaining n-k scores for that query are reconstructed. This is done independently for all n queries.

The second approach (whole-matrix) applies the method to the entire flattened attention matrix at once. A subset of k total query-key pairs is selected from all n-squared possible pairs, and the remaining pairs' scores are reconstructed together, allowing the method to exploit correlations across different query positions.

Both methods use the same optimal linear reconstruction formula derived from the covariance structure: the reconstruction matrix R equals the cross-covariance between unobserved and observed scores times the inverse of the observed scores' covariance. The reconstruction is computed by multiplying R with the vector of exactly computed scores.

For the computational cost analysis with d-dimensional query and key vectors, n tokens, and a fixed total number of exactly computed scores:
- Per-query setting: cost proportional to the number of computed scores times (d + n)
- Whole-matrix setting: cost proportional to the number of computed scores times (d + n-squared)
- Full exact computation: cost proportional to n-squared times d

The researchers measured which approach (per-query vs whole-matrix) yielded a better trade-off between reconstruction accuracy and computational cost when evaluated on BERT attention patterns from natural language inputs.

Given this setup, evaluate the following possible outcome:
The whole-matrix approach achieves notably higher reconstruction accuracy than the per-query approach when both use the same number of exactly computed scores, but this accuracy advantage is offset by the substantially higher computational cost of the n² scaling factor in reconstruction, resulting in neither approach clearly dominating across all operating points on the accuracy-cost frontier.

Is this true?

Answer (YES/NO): NO